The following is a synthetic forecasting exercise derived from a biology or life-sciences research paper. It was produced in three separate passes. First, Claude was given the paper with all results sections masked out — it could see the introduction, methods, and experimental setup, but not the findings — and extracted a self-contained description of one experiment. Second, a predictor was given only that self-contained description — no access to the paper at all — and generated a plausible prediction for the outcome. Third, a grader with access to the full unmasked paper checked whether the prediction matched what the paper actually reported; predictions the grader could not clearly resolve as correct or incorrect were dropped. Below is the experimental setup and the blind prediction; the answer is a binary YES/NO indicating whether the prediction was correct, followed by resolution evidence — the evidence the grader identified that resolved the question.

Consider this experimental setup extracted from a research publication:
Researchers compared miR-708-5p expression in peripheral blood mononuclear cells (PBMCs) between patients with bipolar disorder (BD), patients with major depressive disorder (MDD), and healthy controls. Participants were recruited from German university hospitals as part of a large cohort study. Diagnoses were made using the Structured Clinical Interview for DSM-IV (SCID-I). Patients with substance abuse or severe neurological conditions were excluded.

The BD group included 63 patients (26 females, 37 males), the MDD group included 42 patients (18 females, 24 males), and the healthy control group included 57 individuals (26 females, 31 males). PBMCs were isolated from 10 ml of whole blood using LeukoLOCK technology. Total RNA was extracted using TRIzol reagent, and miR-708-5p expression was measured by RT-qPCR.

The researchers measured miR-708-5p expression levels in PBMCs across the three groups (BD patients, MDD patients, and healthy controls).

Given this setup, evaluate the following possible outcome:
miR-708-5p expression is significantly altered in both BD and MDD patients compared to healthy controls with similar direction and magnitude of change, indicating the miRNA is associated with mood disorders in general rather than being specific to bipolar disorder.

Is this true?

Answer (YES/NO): NO